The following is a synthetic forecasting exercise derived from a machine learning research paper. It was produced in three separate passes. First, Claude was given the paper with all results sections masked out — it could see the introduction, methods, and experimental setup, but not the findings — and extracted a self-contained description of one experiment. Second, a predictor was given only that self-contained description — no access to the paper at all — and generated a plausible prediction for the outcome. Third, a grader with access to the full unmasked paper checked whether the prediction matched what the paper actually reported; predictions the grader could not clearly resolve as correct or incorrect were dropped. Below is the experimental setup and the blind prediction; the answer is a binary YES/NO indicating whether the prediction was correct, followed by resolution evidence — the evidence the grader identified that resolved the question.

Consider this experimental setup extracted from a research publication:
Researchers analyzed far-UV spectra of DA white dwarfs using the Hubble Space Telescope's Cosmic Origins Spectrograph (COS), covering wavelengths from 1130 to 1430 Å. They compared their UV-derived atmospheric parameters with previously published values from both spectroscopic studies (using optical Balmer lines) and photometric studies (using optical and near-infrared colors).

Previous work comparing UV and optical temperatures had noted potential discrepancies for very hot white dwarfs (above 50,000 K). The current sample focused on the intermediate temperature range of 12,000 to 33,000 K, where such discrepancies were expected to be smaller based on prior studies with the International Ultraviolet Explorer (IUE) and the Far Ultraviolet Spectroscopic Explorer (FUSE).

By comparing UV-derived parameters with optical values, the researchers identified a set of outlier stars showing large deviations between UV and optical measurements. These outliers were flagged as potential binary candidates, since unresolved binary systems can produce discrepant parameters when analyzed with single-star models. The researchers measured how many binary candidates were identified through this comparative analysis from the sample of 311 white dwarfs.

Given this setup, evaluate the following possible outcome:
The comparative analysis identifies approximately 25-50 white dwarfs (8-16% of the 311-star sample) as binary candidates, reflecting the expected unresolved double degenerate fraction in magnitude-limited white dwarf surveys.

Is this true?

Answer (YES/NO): YES